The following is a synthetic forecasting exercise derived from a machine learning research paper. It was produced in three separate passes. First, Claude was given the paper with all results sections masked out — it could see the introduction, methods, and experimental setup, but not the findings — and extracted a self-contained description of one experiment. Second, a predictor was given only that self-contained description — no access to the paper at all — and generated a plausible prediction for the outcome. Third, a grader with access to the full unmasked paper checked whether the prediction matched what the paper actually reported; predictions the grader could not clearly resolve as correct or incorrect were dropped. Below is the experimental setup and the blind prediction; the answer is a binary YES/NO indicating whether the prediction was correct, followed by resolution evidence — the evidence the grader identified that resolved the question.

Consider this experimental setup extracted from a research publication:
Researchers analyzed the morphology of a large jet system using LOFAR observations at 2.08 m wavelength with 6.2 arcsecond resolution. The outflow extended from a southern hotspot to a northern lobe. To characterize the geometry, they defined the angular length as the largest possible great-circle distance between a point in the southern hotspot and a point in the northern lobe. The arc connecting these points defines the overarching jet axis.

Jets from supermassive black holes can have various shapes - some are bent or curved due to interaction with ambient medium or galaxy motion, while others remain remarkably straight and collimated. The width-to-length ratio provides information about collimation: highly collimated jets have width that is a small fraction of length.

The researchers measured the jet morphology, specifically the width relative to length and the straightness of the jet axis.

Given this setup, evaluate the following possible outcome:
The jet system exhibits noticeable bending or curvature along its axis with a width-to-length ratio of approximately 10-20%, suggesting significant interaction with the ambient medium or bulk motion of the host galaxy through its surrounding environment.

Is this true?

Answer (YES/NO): NO